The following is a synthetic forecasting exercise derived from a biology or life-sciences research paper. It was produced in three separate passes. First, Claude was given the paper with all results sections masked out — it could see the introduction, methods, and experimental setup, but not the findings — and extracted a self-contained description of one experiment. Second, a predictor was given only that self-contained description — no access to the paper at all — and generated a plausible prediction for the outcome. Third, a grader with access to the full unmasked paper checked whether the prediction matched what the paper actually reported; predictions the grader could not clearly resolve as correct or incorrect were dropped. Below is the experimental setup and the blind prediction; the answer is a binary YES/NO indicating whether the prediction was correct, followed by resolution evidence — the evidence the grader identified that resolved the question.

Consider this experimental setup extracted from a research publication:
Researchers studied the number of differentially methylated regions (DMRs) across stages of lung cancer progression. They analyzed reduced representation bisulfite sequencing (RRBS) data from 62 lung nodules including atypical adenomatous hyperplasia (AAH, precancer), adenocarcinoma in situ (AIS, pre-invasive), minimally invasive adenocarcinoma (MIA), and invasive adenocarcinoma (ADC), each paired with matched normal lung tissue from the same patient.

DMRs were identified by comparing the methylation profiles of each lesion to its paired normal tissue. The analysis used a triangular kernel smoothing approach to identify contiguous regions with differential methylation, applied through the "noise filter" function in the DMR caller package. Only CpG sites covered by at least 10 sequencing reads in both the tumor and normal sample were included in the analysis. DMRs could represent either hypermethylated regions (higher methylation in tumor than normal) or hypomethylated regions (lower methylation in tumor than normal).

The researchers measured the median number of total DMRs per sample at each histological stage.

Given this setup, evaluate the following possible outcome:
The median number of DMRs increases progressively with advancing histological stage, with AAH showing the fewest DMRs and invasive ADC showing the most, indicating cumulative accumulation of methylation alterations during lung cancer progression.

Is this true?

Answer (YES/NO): YES